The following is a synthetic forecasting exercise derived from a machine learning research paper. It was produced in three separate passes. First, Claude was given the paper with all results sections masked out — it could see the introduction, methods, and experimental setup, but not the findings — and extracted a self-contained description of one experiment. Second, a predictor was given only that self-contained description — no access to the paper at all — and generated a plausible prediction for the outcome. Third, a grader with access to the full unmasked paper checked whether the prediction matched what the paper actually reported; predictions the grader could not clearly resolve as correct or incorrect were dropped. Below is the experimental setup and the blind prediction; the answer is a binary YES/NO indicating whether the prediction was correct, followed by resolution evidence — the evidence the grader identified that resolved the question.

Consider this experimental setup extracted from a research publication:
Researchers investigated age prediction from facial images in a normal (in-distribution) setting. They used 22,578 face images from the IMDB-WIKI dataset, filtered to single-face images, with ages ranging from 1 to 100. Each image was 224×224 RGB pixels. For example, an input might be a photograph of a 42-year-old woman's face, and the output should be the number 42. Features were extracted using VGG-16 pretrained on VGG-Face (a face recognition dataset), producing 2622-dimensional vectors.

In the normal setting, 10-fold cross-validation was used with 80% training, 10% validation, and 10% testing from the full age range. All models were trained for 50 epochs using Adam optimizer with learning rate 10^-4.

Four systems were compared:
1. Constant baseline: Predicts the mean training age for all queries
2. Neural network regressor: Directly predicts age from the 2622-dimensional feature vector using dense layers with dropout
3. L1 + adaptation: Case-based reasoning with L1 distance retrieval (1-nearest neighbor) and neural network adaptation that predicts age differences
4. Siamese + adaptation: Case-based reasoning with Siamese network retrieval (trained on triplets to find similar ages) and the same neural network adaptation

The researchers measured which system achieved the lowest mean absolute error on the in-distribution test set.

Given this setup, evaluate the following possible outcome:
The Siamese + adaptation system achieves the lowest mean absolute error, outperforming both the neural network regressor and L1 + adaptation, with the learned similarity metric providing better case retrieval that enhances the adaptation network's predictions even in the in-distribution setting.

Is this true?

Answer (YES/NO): NO